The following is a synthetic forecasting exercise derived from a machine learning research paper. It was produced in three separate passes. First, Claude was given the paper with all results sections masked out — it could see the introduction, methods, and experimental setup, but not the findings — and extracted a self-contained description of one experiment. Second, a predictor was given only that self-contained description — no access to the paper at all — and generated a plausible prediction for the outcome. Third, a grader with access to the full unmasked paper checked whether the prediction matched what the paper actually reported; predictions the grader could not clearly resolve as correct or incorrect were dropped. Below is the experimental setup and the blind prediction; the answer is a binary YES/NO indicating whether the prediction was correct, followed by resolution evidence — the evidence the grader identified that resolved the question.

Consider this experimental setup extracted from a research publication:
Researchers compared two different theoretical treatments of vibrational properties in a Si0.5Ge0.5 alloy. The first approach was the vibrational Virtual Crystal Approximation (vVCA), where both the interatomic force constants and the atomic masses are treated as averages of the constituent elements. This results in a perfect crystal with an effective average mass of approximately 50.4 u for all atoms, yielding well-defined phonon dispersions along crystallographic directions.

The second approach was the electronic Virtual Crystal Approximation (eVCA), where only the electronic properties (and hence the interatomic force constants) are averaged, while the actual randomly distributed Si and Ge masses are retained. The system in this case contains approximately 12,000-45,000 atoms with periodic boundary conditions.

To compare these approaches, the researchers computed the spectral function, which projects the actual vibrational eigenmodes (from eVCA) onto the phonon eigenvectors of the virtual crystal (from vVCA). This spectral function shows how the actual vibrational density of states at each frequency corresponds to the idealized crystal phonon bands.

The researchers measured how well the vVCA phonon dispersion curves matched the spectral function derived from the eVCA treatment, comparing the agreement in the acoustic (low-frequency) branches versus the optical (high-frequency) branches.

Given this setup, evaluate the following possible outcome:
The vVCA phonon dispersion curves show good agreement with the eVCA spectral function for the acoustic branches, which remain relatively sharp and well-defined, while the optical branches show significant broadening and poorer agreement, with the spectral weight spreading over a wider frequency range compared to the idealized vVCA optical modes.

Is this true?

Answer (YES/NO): YES